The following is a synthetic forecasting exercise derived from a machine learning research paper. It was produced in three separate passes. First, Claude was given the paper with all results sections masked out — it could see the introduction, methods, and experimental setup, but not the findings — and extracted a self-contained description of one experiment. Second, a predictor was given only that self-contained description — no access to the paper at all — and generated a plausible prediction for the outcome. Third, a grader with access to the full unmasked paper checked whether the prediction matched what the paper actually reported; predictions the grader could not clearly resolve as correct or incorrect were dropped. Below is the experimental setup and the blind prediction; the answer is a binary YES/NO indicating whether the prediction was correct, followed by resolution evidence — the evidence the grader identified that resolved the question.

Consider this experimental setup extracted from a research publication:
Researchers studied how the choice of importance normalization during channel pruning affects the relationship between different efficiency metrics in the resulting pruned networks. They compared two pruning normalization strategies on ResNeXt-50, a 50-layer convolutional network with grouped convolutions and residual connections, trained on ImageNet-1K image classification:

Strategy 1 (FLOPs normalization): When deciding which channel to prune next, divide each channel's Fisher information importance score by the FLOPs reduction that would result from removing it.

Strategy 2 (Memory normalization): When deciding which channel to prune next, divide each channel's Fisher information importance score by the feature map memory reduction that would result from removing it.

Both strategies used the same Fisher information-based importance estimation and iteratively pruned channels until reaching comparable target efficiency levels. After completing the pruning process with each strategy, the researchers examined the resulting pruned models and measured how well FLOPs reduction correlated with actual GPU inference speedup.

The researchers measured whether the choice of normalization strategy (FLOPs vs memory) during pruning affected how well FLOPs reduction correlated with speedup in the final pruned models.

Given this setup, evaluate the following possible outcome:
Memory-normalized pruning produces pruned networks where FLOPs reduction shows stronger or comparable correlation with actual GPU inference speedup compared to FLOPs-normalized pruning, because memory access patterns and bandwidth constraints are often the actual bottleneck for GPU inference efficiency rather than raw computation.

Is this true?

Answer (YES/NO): YES